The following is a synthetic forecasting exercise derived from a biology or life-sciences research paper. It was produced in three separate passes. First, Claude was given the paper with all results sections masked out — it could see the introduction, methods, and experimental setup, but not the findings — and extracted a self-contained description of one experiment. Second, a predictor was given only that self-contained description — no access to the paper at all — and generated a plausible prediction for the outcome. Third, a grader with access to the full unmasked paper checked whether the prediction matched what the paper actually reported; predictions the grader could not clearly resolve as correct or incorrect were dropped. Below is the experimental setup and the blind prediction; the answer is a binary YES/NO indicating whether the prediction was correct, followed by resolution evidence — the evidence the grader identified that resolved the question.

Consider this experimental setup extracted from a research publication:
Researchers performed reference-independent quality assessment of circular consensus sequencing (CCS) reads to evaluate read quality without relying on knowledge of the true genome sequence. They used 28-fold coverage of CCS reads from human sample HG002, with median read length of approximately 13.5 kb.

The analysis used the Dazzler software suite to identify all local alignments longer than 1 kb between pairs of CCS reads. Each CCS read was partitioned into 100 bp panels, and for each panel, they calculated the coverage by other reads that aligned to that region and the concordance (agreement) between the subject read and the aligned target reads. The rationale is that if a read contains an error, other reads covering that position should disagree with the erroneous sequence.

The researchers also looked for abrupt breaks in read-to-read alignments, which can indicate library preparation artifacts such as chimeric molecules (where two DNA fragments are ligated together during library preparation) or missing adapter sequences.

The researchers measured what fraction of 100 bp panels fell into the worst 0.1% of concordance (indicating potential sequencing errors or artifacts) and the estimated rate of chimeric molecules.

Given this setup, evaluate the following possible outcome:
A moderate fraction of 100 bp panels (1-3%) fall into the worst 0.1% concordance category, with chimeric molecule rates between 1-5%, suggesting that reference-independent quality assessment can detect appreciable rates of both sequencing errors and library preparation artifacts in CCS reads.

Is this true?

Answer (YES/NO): NO